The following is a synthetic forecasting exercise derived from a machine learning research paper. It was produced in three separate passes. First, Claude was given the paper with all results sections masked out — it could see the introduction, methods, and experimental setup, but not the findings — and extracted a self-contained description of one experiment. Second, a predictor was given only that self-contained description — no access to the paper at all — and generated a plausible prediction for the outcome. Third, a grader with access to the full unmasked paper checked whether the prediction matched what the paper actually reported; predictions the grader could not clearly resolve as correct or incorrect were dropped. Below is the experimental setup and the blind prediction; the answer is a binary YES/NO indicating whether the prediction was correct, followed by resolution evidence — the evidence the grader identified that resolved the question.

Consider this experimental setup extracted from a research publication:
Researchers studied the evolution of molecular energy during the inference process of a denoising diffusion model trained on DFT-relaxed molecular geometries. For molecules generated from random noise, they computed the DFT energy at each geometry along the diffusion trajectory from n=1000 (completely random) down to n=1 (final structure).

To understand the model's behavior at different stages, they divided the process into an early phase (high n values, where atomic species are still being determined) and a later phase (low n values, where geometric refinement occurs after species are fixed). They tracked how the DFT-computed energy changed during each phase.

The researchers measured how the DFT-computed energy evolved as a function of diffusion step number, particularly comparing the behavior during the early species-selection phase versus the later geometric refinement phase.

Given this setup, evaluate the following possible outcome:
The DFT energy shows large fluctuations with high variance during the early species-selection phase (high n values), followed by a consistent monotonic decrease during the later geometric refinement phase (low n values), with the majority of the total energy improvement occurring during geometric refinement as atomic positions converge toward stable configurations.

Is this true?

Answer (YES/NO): NO